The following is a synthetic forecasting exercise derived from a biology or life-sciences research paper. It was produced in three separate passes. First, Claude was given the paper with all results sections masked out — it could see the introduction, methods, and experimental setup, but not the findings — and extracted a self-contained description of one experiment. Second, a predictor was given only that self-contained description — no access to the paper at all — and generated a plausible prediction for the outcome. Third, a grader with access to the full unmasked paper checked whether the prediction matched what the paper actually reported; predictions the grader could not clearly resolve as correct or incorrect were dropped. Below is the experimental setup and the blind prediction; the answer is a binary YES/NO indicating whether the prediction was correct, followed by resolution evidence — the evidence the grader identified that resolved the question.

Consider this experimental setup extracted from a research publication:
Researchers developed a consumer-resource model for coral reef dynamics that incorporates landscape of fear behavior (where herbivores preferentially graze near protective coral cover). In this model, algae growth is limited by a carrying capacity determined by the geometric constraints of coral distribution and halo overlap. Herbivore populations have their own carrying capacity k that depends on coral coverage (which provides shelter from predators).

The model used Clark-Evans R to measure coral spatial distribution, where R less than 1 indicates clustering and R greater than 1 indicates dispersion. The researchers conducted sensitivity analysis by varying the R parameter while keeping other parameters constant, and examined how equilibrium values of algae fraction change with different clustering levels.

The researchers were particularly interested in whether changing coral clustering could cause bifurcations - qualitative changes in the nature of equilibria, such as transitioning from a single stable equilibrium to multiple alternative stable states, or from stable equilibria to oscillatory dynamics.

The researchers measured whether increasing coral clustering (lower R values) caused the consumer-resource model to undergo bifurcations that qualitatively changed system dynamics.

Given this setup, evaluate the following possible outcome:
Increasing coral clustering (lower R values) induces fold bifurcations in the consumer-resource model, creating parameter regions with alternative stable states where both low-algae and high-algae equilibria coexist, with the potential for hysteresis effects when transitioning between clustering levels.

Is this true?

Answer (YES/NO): NO